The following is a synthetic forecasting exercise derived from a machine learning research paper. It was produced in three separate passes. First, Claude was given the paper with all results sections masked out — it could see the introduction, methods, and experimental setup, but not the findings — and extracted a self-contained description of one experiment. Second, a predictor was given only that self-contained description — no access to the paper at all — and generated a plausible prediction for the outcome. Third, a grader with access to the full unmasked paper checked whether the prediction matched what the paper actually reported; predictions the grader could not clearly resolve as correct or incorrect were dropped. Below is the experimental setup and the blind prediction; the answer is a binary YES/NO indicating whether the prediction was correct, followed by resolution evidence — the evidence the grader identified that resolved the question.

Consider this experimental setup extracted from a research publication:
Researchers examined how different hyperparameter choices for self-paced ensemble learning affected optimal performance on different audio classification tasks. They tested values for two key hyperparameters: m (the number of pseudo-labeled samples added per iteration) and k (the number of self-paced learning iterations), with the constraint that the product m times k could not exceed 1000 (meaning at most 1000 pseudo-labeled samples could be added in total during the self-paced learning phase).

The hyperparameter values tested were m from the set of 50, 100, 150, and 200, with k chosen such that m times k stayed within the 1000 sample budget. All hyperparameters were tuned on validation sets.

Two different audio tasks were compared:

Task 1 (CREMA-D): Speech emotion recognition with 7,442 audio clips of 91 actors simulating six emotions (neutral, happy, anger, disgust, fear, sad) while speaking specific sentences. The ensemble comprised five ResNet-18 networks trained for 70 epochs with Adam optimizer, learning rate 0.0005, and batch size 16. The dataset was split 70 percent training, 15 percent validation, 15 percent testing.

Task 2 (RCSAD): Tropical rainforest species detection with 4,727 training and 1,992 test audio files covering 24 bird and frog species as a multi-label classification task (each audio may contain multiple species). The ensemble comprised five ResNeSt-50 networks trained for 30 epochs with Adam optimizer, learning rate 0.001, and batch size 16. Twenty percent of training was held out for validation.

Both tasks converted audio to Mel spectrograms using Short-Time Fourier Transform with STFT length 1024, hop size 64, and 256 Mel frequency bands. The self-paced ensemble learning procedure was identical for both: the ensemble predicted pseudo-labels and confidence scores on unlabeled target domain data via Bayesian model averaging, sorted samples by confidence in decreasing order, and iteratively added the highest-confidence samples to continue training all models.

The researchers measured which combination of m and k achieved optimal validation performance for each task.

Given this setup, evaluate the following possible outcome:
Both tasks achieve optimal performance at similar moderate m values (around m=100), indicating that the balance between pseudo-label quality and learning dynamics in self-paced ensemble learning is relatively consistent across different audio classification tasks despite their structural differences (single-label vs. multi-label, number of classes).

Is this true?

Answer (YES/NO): NO